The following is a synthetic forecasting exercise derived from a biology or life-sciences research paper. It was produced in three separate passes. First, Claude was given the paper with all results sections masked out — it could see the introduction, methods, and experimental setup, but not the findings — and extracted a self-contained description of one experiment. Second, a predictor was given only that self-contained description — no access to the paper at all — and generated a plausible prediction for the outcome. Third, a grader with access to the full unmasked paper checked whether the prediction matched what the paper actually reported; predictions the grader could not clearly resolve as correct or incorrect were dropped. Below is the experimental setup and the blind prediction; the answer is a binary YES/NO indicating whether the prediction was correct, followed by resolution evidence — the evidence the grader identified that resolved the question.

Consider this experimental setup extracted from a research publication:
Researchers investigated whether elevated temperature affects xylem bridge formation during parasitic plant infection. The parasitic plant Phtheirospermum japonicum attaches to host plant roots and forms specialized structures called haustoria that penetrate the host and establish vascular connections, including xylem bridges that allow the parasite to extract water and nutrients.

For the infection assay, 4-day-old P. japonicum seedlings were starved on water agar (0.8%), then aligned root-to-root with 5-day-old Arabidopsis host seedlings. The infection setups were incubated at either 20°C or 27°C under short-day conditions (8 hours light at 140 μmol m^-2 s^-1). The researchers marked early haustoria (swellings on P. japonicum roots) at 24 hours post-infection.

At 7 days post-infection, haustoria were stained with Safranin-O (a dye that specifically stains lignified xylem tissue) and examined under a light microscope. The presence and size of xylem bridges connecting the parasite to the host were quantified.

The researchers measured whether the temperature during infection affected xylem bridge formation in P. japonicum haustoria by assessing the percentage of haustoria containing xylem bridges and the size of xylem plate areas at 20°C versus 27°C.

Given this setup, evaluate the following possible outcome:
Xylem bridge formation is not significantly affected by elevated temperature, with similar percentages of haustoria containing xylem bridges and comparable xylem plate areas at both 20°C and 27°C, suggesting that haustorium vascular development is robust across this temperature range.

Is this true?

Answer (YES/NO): NO